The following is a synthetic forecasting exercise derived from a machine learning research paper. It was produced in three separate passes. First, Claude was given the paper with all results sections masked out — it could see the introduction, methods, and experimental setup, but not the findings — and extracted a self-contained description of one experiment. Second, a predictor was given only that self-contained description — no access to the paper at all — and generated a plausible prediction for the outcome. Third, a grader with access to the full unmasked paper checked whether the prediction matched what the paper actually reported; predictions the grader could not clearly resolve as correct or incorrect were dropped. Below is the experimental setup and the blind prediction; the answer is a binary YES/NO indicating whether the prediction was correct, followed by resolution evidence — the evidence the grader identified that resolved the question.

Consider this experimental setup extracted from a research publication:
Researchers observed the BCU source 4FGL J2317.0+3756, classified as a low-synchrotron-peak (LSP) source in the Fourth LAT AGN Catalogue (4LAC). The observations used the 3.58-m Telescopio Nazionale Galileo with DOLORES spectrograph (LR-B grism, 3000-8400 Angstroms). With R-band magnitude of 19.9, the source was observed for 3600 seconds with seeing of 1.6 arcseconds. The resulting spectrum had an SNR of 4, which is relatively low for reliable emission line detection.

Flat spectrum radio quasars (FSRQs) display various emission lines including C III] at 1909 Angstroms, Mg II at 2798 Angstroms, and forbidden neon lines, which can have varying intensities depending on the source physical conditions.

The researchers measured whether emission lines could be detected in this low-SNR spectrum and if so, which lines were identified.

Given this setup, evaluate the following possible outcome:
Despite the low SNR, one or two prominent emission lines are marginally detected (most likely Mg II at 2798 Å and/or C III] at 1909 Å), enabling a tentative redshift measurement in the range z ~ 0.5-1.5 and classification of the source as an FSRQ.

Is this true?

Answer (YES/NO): NO